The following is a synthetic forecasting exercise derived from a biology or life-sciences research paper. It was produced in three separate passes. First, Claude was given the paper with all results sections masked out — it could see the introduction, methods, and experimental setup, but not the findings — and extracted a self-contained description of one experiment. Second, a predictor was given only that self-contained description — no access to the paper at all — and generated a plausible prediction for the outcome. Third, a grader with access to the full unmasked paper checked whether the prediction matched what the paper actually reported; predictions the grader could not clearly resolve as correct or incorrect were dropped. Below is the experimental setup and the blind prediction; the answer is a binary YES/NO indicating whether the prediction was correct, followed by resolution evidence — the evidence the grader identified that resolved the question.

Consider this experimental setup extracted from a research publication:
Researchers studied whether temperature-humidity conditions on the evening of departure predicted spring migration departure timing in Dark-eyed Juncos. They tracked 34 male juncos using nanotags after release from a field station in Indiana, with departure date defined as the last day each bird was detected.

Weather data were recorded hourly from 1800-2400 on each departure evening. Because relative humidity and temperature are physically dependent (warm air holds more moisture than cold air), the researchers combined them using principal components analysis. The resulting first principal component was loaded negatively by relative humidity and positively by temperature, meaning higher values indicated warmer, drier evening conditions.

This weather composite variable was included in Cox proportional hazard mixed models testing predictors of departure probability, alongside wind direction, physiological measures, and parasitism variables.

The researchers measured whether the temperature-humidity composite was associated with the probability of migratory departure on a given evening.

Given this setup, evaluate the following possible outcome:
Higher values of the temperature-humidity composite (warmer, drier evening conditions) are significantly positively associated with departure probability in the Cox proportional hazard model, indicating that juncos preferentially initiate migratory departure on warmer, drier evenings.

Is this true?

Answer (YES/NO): NO